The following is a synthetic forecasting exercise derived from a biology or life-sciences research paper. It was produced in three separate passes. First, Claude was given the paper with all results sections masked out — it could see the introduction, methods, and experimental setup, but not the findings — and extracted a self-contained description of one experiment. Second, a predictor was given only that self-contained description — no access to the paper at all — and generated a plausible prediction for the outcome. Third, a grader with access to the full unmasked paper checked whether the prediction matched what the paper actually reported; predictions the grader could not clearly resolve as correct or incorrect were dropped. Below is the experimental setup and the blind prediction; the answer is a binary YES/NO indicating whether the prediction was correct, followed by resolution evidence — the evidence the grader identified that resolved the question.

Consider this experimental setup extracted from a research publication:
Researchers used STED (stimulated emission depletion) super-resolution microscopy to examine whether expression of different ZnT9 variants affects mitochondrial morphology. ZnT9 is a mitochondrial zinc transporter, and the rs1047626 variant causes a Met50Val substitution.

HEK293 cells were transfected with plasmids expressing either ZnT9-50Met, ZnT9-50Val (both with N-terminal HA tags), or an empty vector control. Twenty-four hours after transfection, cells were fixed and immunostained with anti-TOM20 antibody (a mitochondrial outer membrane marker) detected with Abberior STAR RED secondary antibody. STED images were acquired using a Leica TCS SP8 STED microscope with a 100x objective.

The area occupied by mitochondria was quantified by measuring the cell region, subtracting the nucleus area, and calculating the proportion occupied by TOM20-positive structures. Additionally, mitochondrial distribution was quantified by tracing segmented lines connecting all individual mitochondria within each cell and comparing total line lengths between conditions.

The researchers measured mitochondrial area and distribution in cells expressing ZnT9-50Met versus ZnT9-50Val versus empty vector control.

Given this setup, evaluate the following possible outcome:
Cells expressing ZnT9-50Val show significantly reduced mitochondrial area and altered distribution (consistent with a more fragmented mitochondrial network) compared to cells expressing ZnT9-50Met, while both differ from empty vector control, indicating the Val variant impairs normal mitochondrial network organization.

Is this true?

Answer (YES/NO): NO